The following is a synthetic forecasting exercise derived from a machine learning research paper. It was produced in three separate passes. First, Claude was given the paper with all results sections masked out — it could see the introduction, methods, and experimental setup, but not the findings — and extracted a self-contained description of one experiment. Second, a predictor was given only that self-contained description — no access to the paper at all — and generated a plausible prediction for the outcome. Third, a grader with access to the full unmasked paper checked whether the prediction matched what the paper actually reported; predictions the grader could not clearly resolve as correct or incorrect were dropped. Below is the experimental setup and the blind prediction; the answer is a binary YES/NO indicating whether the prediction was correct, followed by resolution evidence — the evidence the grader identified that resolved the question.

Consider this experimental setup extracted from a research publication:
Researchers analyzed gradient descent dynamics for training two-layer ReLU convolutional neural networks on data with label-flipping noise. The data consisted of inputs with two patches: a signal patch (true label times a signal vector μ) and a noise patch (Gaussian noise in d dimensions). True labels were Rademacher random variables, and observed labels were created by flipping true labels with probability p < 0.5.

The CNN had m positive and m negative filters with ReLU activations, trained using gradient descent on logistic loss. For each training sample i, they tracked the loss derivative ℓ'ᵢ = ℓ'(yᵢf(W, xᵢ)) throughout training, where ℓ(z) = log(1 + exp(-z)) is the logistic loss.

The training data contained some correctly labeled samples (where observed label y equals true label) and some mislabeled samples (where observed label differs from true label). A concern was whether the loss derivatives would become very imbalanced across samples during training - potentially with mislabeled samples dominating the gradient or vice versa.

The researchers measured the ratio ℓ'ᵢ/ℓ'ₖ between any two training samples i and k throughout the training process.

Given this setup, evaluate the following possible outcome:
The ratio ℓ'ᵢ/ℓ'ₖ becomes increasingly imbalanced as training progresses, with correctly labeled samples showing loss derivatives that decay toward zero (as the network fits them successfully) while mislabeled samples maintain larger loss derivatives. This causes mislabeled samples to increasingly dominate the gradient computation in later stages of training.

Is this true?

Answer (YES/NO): NO